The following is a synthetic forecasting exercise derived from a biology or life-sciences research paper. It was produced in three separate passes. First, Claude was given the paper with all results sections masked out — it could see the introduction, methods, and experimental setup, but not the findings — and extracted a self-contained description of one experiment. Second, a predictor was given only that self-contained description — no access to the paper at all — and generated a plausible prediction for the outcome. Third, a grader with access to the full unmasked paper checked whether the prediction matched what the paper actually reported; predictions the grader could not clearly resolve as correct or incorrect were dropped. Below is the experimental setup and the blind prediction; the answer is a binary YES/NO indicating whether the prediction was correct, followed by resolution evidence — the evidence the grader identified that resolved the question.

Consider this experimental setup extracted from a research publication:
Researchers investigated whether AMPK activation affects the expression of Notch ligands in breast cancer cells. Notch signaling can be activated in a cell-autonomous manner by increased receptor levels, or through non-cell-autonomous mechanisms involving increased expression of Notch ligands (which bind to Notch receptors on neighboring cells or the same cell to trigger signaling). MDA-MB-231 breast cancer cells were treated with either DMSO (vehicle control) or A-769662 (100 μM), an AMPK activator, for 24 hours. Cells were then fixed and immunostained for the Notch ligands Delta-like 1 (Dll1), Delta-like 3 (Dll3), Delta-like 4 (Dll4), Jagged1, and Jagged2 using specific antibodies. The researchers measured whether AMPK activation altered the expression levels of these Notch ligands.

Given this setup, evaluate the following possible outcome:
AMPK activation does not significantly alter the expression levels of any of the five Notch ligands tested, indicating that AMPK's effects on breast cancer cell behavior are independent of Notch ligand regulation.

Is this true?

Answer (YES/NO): YES